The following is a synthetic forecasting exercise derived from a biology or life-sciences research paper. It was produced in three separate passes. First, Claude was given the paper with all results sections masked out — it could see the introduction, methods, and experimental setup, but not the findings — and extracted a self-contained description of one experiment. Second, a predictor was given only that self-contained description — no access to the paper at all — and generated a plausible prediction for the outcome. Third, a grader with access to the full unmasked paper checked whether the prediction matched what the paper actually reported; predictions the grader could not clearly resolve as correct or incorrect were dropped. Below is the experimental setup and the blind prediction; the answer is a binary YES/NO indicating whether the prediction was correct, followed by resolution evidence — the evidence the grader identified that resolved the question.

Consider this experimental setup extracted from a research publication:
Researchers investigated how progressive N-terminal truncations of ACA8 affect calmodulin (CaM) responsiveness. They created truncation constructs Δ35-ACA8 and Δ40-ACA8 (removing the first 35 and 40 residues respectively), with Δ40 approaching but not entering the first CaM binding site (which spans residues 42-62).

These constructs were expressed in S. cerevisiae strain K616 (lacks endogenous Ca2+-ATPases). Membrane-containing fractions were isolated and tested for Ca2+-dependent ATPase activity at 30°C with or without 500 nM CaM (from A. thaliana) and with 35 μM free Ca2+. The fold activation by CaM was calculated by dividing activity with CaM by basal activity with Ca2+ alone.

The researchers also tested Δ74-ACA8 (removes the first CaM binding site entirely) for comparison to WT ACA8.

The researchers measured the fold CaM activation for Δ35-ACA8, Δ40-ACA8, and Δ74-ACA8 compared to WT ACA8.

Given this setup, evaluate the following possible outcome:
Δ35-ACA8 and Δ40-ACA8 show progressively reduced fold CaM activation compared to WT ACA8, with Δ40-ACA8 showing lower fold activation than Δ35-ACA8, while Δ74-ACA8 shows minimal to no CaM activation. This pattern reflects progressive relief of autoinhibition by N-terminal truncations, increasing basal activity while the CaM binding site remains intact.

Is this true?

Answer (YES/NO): NO